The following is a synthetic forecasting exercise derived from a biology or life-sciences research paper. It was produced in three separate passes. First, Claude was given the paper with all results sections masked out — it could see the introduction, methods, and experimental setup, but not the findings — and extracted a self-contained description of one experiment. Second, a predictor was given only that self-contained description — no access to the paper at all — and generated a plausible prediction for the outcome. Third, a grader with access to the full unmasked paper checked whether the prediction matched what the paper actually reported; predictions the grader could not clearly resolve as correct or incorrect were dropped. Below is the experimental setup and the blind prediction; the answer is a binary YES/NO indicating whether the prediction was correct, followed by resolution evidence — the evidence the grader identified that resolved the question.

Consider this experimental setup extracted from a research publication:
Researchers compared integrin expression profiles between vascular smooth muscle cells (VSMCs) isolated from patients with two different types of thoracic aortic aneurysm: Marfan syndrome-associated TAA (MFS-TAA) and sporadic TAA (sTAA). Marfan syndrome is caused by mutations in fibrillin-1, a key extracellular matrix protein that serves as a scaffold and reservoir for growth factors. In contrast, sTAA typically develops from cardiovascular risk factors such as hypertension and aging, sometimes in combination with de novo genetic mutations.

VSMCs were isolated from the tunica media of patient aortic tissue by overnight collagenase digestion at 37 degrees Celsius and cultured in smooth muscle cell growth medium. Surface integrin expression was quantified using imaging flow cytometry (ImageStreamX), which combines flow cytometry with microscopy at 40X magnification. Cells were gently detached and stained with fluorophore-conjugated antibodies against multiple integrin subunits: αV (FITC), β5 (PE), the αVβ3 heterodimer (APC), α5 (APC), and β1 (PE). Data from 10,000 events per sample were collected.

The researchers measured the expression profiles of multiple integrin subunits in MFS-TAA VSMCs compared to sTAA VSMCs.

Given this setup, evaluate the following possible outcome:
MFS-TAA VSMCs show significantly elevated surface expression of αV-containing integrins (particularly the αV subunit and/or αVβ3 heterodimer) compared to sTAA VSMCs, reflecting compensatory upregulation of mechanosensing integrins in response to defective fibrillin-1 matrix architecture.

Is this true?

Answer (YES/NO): NO